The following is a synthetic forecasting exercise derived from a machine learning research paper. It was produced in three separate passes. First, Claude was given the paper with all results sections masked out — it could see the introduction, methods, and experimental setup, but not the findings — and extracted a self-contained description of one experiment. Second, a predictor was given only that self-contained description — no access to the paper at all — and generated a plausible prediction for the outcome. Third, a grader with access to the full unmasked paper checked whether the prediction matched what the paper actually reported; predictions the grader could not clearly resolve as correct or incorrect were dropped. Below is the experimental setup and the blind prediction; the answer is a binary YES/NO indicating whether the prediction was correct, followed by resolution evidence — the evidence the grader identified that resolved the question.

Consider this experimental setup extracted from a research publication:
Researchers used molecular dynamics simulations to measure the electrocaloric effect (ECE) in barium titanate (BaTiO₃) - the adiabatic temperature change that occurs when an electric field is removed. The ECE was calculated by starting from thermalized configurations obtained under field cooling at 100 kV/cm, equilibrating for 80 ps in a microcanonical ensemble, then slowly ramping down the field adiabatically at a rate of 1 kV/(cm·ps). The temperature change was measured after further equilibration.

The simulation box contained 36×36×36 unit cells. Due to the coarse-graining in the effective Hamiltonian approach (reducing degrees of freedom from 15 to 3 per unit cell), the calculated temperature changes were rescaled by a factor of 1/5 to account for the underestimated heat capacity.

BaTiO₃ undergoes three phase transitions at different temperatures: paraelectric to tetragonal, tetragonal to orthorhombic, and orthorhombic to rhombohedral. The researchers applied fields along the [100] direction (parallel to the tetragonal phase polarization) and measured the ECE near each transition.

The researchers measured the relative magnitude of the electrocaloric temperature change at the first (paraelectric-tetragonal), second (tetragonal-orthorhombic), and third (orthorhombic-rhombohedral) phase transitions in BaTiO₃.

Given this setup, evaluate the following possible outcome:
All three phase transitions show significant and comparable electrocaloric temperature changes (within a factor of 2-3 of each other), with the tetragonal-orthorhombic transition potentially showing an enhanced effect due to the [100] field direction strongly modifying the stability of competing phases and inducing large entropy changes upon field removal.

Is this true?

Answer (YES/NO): NO